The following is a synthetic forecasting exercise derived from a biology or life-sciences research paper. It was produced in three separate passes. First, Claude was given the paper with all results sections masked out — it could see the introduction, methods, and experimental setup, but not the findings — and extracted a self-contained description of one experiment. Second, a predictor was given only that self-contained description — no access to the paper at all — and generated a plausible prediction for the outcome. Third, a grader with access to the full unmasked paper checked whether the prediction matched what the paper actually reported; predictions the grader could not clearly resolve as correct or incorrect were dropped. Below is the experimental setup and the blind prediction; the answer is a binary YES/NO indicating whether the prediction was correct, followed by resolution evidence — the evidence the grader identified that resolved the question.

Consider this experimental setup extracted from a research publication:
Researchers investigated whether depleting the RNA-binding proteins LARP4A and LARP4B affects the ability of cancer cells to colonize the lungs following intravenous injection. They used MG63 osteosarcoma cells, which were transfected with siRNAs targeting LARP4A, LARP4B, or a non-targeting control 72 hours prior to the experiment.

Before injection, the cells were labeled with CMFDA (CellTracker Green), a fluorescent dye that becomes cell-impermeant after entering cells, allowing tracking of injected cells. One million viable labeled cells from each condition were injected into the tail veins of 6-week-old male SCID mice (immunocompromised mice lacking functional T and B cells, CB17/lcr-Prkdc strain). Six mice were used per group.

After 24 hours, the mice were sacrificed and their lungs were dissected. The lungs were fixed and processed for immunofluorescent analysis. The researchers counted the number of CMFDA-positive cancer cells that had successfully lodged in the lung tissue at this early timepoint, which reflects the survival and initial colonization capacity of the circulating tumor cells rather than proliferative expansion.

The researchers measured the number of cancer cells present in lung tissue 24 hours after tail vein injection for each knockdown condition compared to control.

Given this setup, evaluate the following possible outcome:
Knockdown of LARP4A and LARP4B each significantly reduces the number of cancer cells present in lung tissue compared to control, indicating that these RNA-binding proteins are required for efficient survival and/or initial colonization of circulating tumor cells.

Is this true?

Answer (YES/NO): YES